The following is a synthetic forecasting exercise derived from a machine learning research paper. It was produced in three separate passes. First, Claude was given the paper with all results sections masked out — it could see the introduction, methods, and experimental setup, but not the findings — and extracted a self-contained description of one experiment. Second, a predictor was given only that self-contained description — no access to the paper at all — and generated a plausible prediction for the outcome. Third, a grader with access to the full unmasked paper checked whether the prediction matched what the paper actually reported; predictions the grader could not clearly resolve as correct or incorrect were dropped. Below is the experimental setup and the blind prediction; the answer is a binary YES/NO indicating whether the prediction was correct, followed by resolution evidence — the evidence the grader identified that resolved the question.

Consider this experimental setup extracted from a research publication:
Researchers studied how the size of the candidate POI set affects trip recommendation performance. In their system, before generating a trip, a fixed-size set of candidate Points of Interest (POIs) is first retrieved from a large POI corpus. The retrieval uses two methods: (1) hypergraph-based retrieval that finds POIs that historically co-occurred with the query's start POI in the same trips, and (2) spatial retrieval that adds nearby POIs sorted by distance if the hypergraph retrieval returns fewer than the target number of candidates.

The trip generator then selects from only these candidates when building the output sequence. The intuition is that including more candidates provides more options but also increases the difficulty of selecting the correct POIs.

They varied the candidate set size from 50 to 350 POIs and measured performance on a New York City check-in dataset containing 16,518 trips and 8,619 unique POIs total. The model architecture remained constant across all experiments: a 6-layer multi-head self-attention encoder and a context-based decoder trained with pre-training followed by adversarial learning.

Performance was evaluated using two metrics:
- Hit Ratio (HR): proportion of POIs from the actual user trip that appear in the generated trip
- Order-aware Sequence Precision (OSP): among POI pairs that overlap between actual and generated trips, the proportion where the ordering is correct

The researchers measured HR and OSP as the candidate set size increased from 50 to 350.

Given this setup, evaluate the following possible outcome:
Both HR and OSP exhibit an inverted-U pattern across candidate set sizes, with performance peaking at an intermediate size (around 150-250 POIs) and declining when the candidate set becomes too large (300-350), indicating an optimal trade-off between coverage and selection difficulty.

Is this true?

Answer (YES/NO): NO